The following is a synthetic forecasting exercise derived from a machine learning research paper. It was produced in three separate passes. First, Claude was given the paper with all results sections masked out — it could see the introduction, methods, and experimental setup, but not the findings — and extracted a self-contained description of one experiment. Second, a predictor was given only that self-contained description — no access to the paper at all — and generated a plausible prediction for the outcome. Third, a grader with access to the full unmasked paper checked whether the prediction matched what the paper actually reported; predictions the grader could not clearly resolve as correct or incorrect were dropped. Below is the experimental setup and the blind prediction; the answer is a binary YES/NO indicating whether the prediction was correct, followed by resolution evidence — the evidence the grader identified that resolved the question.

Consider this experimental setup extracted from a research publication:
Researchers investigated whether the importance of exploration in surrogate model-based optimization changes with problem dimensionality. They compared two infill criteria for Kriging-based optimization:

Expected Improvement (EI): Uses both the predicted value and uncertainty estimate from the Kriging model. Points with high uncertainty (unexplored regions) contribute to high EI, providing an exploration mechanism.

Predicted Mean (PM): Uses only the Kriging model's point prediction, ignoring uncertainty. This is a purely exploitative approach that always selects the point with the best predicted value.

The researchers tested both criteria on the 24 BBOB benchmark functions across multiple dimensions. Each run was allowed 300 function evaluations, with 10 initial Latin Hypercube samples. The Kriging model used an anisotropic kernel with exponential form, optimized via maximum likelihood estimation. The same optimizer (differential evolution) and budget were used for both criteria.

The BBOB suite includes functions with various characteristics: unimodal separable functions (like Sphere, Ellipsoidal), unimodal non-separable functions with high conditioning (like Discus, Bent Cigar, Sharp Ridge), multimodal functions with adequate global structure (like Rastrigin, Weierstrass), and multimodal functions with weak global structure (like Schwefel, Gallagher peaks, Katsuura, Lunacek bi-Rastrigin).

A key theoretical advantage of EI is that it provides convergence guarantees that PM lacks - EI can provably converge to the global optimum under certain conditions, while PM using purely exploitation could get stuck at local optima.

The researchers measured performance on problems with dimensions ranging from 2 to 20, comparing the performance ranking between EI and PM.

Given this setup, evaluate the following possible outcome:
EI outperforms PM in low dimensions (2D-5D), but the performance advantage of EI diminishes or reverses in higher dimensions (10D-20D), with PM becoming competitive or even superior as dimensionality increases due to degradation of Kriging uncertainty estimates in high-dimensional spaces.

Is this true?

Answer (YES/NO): NO